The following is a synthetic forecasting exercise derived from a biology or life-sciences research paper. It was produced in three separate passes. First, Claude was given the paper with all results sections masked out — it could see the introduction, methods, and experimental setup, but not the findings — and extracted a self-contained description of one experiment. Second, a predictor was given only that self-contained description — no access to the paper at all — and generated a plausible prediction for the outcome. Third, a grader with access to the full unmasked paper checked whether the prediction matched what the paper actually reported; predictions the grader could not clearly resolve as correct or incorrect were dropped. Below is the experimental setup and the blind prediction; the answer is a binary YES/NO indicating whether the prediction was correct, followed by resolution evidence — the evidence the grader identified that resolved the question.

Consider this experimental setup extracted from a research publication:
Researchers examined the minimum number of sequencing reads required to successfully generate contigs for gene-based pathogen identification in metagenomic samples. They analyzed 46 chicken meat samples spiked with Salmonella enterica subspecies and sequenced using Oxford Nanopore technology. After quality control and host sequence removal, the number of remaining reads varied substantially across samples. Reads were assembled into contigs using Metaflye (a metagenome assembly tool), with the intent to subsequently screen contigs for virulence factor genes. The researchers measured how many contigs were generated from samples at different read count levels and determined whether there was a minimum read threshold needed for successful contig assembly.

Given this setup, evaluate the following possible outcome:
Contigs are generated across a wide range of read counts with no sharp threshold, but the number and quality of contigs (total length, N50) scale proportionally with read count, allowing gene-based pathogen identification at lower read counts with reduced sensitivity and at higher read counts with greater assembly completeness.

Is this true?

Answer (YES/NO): NO